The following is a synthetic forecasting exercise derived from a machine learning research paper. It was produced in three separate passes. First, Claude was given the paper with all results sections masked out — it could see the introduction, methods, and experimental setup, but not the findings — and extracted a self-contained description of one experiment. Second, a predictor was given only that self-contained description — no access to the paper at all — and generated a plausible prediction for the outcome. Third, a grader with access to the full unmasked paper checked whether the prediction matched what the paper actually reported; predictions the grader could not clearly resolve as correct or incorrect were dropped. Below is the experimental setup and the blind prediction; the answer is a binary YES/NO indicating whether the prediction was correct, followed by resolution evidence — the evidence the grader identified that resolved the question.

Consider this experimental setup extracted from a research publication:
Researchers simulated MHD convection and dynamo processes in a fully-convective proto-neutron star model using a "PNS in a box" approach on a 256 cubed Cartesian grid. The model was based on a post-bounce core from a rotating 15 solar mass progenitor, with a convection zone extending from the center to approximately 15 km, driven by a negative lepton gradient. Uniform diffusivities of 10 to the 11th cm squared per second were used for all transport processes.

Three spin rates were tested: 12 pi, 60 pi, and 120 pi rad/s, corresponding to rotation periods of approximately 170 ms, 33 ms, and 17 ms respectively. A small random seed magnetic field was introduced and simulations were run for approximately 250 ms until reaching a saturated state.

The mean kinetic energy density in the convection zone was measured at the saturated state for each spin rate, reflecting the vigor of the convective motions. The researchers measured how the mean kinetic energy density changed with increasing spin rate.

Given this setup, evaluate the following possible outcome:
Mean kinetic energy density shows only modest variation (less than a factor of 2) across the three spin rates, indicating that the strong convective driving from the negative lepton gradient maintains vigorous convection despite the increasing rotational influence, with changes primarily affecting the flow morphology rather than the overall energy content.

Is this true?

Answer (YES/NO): YES